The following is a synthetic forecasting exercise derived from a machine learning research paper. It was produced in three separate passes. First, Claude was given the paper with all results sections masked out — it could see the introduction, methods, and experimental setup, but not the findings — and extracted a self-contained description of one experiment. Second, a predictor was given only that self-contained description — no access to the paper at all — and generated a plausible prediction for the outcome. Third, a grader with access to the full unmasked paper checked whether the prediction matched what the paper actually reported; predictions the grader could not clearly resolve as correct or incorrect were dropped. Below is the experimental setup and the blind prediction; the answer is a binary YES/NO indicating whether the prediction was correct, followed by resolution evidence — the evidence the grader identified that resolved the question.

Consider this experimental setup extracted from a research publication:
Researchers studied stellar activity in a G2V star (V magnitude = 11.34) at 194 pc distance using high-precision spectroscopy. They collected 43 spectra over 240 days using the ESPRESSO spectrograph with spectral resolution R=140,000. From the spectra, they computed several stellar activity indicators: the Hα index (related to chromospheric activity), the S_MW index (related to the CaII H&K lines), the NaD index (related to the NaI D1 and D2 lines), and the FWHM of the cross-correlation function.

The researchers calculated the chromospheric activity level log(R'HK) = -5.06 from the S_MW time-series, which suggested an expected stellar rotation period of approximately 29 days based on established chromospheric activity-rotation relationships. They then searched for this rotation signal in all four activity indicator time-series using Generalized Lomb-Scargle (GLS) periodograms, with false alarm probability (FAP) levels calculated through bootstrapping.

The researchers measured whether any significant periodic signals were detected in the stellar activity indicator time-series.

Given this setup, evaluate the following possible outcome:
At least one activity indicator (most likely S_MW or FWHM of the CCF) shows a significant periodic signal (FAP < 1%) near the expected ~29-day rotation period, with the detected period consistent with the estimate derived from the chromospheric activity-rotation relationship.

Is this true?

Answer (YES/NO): NO